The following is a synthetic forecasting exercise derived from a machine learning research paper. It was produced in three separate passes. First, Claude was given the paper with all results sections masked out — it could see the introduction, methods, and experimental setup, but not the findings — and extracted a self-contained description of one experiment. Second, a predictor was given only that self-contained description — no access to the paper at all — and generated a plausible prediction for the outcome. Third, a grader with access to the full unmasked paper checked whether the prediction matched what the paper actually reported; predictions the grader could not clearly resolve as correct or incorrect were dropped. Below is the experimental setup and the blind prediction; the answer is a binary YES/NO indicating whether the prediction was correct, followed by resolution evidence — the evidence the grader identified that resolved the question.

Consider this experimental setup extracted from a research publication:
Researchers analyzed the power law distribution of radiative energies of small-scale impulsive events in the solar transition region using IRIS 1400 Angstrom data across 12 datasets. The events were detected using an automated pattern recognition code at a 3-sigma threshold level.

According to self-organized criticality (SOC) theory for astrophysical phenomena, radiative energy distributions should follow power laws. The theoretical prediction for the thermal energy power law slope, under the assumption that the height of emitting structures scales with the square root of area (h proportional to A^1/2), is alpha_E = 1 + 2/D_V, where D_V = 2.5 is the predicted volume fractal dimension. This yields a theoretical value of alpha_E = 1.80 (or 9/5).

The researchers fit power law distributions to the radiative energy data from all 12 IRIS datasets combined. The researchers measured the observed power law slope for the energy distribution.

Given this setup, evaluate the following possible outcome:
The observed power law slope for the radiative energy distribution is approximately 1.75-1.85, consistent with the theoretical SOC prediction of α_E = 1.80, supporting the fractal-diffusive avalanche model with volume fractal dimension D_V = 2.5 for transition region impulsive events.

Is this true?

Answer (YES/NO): NO